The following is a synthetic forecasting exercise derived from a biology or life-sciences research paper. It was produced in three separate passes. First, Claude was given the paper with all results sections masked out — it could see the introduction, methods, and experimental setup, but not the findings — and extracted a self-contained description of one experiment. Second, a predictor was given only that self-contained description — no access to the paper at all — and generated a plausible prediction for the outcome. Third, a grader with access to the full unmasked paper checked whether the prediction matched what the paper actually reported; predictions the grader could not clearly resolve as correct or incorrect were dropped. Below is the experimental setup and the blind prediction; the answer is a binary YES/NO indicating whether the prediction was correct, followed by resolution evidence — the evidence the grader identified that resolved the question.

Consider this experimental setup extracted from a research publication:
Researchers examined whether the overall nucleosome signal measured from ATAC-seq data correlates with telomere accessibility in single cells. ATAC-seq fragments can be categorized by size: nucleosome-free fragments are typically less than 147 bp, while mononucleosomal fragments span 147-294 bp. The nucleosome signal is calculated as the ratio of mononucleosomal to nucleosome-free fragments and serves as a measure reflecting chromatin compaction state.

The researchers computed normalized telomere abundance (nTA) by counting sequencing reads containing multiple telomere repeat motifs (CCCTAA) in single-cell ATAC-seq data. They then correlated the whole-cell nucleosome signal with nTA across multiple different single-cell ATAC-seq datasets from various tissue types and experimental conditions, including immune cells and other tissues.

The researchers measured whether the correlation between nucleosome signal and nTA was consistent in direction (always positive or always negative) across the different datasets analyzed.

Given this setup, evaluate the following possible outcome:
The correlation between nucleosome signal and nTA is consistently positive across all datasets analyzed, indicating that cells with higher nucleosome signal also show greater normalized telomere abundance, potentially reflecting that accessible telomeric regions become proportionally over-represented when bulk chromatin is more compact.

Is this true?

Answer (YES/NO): NO